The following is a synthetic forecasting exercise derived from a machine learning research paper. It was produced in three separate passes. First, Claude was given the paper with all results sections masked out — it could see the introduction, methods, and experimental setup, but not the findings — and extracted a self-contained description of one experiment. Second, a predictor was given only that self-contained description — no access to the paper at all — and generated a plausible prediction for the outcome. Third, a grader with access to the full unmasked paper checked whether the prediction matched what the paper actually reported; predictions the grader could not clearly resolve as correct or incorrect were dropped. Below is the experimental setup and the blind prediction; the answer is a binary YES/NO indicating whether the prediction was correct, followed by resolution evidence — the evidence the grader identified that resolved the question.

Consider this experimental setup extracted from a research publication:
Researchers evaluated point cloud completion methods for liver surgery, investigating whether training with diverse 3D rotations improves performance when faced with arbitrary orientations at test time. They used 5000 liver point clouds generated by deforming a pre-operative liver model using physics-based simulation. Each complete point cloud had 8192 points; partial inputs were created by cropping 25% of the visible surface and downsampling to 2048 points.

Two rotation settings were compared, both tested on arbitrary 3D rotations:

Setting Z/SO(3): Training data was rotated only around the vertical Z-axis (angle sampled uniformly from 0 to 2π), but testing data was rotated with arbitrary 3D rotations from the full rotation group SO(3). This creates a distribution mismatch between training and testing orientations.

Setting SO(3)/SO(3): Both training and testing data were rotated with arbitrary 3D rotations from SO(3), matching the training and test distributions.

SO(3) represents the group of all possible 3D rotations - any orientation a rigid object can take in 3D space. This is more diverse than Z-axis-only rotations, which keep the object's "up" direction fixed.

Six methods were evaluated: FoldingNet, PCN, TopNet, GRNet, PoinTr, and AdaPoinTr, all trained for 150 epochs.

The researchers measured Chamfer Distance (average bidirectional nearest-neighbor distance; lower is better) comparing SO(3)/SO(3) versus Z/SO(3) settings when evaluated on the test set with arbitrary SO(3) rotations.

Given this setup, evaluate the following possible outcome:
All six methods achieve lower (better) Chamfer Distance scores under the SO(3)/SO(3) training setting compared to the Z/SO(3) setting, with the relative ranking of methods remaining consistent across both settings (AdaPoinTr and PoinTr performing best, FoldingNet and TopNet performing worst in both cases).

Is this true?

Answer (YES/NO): NO